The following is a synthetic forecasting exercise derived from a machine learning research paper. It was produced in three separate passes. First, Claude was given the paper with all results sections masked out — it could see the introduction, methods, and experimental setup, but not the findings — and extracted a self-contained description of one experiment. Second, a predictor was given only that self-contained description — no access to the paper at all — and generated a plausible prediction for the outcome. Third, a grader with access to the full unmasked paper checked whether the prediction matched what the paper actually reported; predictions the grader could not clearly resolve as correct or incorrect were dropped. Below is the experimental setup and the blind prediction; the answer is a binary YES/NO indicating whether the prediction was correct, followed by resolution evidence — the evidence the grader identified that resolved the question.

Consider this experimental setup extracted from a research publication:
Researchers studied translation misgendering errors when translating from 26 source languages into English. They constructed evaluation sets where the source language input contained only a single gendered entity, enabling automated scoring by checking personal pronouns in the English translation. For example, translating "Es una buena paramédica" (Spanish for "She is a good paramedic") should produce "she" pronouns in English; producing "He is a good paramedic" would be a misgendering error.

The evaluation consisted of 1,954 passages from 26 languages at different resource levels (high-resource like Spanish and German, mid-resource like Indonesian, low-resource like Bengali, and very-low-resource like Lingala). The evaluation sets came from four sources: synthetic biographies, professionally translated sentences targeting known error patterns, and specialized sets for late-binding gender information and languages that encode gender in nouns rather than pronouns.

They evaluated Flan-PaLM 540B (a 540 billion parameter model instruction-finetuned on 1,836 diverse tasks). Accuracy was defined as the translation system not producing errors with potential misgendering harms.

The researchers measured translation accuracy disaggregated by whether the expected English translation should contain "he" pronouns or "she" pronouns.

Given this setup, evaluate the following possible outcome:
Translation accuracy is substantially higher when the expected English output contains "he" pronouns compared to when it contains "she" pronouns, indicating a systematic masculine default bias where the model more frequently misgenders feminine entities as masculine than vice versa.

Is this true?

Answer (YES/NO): YES